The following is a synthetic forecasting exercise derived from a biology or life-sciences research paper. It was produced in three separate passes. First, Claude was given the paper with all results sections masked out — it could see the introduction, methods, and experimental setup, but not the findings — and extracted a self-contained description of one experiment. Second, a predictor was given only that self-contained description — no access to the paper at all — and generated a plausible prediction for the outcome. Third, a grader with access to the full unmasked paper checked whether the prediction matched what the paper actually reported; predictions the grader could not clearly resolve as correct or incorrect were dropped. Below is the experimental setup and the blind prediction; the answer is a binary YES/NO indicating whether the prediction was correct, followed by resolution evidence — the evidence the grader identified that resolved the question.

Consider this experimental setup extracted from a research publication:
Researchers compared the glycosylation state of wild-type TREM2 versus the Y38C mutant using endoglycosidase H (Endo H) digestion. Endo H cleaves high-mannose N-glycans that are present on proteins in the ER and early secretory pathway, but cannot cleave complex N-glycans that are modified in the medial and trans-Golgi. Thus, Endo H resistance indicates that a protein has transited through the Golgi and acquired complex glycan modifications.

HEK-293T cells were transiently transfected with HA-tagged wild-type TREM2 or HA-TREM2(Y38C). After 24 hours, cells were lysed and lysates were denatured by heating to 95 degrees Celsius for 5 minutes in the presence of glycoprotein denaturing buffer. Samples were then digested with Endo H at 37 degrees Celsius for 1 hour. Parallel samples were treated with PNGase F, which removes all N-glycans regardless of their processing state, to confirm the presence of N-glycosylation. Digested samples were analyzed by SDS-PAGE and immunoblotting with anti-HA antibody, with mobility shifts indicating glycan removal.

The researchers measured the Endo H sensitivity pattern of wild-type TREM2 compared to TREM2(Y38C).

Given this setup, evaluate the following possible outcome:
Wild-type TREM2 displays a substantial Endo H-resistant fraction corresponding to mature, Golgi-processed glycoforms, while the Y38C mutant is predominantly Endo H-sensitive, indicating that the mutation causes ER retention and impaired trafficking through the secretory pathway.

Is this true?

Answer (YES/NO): YES